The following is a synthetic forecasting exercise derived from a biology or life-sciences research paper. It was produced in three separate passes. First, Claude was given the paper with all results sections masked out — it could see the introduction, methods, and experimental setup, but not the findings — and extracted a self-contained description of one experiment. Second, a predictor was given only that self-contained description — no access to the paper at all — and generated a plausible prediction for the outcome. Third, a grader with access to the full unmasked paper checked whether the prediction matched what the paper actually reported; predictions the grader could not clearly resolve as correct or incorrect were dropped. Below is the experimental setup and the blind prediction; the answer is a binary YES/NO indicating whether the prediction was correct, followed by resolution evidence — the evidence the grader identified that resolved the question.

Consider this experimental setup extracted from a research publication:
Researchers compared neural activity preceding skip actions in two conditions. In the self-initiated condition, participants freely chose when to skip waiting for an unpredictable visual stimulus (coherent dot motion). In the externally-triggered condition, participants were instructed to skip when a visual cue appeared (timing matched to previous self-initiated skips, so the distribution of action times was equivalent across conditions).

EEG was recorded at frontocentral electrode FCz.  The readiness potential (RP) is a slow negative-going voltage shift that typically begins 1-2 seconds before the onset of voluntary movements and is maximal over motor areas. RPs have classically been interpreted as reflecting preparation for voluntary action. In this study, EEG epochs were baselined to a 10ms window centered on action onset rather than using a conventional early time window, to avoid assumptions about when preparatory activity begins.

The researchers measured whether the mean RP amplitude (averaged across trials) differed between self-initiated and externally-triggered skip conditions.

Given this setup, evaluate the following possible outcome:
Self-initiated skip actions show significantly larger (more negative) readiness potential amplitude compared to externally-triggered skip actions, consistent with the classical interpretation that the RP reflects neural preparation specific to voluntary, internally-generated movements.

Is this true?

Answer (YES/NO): YES